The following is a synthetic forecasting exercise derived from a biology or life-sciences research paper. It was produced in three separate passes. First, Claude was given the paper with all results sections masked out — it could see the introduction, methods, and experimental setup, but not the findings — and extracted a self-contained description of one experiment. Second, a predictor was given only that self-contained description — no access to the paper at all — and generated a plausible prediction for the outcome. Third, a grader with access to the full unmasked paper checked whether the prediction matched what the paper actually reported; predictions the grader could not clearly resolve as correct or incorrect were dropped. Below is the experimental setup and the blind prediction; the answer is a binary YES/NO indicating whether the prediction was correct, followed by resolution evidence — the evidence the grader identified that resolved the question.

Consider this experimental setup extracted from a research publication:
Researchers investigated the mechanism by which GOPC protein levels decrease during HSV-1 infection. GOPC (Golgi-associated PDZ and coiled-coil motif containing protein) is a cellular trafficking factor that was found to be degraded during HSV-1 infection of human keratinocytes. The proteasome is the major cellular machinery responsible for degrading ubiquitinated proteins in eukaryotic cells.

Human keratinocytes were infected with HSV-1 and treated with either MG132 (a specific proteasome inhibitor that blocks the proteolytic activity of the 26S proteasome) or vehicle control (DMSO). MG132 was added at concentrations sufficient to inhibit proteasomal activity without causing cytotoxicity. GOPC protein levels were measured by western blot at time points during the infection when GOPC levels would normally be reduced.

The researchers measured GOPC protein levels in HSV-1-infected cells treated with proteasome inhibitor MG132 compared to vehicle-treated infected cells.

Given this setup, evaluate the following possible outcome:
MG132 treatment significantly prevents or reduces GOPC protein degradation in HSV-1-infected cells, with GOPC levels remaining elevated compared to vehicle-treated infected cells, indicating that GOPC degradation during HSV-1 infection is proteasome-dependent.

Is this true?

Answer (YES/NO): YES